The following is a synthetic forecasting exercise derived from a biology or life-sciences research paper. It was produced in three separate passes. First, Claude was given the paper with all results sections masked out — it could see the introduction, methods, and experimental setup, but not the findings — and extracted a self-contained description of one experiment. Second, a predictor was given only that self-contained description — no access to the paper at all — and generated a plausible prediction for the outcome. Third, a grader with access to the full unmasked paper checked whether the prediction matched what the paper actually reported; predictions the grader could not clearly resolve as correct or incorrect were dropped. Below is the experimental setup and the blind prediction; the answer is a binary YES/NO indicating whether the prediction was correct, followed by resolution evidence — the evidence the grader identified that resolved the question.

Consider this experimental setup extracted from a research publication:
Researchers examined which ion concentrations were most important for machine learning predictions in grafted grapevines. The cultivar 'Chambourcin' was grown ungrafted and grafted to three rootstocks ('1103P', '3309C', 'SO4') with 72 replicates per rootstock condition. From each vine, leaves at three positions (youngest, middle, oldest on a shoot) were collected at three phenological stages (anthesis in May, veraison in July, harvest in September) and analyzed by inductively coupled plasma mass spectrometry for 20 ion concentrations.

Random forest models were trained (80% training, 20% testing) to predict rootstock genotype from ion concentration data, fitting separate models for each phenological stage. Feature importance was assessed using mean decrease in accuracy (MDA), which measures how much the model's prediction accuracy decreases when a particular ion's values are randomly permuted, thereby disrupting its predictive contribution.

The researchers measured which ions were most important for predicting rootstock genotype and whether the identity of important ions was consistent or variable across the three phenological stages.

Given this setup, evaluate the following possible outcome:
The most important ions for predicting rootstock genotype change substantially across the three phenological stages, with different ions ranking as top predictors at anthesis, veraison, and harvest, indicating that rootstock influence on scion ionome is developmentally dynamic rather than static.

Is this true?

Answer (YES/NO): YES